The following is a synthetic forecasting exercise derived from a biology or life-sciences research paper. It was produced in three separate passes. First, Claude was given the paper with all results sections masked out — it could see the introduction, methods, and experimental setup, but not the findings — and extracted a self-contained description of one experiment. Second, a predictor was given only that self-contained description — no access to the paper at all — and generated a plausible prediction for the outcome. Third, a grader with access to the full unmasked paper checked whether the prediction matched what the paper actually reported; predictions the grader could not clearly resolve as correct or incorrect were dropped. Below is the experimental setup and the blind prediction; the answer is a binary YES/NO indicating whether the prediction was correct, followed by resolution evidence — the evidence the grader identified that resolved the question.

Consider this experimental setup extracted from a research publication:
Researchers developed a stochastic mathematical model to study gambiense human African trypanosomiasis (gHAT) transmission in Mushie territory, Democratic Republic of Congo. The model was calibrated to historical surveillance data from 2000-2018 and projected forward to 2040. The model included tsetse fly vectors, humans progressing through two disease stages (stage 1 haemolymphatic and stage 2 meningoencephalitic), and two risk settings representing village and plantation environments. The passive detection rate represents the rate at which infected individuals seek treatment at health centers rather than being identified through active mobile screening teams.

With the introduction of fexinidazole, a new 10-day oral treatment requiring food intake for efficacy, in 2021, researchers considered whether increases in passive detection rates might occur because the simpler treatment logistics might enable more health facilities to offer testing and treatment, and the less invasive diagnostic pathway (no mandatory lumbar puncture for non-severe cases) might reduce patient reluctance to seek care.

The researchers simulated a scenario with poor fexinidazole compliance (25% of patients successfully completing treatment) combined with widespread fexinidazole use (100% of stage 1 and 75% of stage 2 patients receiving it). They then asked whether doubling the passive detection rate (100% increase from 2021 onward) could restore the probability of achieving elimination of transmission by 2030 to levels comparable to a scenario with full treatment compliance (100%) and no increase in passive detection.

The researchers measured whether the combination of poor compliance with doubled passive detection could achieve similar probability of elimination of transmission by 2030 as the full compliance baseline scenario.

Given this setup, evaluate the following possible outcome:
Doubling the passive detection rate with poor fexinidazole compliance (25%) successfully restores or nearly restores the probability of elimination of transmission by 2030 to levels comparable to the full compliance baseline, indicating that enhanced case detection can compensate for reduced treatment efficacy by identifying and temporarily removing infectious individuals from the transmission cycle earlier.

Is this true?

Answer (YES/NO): NO